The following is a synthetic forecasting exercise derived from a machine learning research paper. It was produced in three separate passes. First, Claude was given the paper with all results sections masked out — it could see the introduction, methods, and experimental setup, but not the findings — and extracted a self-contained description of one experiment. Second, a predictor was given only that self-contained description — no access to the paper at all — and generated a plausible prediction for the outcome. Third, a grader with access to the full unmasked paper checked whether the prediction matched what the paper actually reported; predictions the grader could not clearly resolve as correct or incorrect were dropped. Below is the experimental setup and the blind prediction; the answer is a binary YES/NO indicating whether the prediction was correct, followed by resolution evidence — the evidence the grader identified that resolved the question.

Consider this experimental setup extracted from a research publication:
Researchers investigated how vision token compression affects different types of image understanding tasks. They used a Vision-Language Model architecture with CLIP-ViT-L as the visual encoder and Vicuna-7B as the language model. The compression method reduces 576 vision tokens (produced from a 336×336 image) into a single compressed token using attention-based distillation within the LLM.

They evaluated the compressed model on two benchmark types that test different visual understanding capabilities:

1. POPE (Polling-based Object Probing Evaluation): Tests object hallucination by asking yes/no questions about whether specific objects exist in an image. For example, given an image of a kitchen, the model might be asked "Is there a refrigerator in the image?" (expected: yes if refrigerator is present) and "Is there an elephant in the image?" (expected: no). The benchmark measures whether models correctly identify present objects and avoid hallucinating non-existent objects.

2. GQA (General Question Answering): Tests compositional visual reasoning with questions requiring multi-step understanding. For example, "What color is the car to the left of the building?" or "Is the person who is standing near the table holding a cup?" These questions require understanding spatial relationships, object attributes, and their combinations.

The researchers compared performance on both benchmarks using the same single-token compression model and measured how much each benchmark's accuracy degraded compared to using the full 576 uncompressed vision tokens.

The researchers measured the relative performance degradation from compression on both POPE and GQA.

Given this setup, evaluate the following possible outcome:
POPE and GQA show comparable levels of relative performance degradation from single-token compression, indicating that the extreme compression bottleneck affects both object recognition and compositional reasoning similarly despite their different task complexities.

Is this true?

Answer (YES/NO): NO